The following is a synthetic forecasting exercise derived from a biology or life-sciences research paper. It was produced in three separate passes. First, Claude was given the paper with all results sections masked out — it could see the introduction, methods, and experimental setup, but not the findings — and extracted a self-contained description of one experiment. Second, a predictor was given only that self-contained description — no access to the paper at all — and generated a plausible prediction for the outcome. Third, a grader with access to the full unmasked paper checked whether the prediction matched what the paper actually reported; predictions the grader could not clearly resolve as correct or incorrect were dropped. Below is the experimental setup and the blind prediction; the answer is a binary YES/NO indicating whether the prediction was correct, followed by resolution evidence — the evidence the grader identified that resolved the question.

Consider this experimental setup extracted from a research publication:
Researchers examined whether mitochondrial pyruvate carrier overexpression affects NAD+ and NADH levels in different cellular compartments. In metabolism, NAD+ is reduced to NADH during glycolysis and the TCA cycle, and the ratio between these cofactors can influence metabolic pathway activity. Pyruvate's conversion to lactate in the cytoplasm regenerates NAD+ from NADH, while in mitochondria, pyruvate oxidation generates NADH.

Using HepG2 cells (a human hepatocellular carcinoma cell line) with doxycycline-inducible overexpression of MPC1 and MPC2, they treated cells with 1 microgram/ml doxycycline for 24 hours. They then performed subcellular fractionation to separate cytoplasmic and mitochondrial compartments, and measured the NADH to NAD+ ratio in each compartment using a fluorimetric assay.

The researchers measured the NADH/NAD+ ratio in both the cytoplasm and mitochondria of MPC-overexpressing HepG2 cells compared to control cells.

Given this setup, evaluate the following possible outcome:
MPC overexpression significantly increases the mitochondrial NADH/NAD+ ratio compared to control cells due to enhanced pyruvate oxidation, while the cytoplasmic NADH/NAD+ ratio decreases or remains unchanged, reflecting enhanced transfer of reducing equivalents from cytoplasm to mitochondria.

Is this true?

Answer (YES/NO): NO